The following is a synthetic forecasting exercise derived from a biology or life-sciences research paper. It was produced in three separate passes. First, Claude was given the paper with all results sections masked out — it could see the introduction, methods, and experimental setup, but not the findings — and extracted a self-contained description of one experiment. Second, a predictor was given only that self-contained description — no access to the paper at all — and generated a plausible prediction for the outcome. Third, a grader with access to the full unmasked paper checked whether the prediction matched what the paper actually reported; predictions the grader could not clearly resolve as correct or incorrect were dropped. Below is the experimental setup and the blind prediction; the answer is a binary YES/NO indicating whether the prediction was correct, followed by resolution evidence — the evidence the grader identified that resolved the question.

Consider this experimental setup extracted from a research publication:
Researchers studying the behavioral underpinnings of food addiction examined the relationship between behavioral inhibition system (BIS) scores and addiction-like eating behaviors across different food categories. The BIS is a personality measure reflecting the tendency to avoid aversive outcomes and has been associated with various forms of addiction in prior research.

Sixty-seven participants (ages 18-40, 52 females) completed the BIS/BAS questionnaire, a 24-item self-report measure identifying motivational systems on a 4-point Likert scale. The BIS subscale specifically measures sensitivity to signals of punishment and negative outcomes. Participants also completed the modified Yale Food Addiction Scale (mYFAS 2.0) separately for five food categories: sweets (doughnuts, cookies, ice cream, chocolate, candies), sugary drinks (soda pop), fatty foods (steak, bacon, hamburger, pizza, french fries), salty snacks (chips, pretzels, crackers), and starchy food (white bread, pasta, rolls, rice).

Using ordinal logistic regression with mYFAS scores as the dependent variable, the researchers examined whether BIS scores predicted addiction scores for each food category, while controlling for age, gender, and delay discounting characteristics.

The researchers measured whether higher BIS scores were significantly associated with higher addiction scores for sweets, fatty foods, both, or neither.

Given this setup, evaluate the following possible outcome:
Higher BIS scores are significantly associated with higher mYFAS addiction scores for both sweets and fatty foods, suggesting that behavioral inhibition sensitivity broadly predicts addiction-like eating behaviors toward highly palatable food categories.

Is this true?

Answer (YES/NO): NO